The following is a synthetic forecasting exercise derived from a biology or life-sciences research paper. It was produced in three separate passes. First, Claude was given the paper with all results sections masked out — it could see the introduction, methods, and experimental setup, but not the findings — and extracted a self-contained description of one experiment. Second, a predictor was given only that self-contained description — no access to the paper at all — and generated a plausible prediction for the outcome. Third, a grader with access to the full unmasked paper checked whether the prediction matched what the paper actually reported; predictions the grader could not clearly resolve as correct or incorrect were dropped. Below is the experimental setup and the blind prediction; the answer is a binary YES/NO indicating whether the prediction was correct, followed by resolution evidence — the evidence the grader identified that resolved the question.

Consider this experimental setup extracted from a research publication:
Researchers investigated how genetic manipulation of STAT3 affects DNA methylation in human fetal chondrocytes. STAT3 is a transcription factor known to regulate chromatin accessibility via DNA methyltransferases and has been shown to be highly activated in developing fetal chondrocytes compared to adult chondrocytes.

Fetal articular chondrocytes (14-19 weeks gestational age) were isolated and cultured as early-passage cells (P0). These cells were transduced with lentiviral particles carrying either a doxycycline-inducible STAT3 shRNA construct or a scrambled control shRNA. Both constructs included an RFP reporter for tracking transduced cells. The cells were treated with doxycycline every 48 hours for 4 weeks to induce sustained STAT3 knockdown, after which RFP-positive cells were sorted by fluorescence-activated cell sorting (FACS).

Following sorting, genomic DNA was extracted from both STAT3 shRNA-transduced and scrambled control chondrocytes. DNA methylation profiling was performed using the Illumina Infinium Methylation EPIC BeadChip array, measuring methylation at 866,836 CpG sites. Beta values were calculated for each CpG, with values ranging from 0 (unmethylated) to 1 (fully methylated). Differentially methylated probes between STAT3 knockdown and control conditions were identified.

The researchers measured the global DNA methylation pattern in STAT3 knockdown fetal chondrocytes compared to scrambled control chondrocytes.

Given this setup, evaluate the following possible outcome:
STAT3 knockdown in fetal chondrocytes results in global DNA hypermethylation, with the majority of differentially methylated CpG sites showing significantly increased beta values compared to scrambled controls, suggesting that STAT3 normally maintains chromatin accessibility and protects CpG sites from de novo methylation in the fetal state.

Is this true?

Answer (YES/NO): YES